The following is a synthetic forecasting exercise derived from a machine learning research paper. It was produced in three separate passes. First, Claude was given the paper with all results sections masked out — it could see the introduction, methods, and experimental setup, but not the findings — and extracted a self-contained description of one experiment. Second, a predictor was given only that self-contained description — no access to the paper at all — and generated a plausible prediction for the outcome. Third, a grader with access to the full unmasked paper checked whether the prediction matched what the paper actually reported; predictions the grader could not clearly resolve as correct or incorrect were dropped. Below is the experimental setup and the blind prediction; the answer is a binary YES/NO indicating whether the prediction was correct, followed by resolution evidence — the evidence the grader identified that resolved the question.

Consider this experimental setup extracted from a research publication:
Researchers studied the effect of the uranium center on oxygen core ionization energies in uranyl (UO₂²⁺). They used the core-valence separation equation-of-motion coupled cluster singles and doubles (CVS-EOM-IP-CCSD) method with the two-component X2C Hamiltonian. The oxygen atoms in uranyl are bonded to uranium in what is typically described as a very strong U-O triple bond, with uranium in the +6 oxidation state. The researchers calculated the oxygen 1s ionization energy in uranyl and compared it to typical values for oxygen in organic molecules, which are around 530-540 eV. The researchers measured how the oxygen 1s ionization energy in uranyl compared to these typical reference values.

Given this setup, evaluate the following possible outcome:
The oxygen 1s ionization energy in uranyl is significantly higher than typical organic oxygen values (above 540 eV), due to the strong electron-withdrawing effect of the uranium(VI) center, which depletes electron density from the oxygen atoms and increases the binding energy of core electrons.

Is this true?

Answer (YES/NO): YES